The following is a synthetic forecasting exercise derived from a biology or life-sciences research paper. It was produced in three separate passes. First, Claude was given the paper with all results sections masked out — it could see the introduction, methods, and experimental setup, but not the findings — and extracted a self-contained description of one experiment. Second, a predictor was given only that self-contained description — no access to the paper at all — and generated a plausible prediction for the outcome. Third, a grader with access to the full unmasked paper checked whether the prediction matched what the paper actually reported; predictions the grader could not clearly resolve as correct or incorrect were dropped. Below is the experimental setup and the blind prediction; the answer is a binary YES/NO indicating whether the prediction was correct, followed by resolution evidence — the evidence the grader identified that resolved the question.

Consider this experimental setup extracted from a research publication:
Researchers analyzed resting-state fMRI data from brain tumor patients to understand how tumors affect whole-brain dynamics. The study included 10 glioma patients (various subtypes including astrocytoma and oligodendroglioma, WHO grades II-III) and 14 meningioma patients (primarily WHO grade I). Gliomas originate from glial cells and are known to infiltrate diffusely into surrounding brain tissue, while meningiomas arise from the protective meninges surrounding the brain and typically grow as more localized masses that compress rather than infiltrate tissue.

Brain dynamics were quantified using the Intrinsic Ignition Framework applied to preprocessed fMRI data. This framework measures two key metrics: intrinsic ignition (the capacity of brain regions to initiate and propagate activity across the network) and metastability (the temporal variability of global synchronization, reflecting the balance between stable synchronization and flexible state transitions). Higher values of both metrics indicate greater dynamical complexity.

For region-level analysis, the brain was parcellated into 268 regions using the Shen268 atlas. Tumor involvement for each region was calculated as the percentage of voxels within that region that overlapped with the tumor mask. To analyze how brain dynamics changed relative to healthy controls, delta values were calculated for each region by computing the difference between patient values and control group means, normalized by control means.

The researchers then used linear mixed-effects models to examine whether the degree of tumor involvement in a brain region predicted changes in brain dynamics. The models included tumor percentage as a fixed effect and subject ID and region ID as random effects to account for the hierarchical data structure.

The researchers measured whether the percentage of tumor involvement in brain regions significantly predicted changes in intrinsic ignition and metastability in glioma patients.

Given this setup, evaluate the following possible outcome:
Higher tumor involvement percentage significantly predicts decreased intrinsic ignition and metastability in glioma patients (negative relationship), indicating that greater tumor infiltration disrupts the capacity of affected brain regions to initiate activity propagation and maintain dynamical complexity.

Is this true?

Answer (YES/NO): NO